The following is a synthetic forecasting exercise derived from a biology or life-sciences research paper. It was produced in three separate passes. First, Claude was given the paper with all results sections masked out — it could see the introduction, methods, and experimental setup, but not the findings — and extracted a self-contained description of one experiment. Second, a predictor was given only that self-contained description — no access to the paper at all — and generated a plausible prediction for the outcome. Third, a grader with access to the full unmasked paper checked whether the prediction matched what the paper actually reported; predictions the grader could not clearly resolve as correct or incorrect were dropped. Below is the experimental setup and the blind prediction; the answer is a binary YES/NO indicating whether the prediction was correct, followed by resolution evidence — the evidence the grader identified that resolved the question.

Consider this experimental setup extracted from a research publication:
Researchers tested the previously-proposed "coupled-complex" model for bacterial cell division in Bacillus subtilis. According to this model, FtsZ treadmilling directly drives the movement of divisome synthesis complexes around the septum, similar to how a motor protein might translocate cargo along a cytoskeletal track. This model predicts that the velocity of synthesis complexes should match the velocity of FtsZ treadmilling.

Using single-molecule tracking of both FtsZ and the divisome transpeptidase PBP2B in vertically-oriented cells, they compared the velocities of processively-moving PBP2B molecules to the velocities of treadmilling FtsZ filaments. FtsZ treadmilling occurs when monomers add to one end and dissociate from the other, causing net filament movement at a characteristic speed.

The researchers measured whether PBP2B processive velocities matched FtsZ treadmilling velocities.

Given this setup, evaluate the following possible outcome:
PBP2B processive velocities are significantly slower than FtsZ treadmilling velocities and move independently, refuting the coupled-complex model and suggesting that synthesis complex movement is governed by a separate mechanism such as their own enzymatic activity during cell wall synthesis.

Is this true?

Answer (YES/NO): YES